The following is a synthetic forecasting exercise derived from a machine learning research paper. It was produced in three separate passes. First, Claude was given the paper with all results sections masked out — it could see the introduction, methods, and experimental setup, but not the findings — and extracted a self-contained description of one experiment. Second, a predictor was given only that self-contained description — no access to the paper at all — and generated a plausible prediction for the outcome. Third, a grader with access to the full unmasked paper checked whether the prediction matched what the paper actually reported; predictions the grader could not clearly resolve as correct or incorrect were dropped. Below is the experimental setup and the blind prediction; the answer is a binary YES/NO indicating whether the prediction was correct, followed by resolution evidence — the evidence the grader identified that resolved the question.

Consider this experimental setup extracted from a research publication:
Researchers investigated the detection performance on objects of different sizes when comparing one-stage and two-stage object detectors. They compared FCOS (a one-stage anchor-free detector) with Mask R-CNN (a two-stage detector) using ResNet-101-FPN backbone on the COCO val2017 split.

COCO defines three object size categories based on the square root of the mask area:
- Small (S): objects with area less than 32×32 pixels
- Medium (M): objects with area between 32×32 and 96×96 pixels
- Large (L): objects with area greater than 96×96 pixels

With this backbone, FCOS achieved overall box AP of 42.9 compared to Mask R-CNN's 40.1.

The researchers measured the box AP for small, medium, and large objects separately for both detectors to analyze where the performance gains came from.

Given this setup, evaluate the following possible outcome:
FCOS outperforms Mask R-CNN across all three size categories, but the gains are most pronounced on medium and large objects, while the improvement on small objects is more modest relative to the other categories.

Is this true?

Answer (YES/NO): NO